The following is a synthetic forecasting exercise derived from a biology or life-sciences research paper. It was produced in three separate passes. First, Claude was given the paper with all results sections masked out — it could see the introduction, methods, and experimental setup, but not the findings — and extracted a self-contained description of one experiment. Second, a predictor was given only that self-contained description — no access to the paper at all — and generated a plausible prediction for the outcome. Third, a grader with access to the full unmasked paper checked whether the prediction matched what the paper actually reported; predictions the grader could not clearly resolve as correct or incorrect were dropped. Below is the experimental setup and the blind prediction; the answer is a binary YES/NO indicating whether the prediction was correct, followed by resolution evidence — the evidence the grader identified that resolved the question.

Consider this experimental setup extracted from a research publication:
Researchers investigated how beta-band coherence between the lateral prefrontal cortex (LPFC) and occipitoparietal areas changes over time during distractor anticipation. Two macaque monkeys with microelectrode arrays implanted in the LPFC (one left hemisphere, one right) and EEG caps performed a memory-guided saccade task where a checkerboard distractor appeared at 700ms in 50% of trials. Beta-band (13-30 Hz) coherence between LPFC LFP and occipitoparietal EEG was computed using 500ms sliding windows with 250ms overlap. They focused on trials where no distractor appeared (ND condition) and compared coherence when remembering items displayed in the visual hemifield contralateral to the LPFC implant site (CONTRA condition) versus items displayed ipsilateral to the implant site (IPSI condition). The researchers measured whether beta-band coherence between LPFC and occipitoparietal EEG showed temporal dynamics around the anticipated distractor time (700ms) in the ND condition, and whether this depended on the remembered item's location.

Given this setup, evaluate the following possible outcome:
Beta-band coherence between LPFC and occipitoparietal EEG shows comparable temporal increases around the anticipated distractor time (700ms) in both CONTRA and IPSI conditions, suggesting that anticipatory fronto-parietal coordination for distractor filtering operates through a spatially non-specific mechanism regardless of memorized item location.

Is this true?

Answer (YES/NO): NO